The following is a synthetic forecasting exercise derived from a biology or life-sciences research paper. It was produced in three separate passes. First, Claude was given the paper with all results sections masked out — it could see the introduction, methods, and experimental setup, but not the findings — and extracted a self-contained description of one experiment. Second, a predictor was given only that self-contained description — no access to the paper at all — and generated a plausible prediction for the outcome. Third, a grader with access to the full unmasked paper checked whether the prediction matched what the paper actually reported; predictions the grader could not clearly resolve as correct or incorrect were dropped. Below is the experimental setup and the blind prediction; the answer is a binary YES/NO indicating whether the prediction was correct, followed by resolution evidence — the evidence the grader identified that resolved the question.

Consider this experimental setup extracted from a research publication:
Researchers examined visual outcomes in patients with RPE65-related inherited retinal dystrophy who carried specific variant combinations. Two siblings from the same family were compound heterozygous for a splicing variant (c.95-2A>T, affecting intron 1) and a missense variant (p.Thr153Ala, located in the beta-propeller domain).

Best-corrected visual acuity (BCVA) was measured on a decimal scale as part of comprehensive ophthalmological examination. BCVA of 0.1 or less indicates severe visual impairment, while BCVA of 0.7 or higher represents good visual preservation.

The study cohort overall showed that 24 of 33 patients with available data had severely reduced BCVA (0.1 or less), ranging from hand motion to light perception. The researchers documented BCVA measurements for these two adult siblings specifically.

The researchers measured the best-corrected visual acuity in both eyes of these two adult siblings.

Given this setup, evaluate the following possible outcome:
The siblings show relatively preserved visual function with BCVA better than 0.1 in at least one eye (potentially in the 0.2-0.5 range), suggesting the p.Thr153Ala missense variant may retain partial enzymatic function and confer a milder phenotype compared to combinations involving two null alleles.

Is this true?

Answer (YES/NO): NO